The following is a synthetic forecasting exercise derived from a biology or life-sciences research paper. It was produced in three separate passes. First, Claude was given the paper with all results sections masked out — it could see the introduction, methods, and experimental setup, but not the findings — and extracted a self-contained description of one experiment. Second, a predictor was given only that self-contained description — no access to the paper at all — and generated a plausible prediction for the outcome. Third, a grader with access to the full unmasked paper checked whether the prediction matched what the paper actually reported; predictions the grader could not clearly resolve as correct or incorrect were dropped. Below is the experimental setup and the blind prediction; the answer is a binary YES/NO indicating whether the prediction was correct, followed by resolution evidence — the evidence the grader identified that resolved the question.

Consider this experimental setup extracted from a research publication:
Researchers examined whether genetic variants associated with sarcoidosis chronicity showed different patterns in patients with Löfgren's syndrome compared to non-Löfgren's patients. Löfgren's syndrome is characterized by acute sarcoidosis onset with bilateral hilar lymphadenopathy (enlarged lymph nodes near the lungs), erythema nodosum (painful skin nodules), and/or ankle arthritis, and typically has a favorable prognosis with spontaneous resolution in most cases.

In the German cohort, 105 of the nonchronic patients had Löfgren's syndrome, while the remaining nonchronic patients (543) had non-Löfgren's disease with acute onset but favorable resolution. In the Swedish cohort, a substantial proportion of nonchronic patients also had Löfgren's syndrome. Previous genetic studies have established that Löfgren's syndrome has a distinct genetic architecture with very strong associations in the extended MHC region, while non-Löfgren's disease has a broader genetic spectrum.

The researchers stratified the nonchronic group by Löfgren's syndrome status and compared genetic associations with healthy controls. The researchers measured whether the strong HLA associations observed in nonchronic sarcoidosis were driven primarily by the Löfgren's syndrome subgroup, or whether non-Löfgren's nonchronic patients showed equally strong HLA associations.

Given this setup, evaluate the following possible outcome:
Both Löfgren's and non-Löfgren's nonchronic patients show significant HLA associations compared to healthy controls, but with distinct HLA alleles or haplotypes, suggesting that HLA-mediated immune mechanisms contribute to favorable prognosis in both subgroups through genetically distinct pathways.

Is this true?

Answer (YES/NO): NO